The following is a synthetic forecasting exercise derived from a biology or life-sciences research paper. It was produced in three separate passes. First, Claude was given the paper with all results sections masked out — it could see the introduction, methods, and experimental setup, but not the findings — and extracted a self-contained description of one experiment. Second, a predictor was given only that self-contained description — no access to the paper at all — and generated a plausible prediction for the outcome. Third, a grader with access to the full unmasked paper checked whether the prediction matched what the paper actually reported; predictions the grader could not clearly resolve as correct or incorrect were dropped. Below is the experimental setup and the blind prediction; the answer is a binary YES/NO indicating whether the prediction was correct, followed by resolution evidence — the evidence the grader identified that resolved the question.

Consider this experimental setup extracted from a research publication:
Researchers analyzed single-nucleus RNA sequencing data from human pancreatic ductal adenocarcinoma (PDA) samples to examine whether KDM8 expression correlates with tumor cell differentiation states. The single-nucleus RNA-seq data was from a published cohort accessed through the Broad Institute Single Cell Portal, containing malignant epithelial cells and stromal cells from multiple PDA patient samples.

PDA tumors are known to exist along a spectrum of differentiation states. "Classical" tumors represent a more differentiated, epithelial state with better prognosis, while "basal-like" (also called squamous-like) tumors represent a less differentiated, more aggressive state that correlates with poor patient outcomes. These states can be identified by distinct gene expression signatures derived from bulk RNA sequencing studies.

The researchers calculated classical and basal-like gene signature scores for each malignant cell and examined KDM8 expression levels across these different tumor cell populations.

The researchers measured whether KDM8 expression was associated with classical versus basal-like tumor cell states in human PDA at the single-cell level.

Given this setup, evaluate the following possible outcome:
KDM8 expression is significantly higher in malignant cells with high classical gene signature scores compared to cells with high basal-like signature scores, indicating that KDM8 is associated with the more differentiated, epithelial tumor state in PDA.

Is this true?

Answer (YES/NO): NO